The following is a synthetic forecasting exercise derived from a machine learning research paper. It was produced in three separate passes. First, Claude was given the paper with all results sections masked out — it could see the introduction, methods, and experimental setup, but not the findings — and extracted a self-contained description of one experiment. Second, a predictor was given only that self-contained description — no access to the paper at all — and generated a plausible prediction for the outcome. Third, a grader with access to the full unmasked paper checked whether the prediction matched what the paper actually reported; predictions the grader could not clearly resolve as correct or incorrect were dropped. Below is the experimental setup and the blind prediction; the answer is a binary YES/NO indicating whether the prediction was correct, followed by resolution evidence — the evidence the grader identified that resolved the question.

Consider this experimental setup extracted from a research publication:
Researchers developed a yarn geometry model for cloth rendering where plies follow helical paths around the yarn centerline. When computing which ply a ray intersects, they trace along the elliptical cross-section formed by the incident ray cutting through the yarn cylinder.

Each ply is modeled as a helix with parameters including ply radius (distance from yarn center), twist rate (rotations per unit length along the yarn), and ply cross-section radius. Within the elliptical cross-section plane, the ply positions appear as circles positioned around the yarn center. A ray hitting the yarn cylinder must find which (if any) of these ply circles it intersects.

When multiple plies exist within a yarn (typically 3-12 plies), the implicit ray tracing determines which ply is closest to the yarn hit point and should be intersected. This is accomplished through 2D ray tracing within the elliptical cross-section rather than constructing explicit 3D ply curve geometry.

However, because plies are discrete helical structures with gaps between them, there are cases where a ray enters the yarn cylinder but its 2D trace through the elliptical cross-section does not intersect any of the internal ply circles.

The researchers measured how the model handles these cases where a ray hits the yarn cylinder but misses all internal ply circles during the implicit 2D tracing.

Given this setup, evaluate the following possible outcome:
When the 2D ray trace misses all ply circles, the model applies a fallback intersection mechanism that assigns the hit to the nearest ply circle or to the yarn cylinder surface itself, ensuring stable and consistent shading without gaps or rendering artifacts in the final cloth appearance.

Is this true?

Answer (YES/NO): NO